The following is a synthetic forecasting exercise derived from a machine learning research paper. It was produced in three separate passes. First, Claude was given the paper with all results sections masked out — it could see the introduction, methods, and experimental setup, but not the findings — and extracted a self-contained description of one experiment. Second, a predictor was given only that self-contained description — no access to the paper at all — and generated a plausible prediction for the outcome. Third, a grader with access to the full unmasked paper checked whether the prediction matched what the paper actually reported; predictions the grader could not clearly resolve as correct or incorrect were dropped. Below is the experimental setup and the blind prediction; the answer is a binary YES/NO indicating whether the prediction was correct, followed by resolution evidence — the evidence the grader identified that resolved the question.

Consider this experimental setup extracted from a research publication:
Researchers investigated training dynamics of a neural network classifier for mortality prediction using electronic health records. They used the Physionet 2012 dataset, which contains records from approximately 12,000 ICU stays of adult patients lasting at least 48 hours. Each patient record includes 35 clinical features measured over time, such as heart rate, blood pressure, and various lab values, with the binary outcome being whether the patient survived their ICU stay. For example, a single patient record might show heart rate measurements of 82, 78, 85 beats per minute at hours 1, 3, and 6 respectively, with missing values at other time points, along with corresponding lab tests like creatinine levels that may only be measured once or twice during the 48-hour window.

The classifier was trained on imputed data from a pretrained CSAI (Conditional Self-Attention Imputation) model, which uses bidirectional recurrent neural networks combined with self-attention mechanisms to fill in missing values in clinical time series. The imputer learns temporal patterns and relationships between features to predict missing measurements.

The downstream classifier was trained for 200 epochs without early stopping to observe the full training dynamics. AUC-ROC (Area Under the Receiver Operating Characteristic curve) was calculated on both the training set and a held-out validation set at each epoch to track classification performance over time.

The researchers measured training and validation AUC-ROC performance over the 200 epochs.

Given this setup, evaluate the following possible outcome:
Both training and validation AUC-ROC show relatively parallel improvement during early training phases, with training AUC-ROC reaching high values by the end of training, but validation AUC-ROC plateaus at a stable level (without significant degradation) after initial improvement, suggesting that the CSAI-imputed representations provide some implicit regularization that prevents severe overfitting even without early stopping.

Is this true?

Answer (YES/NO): NO